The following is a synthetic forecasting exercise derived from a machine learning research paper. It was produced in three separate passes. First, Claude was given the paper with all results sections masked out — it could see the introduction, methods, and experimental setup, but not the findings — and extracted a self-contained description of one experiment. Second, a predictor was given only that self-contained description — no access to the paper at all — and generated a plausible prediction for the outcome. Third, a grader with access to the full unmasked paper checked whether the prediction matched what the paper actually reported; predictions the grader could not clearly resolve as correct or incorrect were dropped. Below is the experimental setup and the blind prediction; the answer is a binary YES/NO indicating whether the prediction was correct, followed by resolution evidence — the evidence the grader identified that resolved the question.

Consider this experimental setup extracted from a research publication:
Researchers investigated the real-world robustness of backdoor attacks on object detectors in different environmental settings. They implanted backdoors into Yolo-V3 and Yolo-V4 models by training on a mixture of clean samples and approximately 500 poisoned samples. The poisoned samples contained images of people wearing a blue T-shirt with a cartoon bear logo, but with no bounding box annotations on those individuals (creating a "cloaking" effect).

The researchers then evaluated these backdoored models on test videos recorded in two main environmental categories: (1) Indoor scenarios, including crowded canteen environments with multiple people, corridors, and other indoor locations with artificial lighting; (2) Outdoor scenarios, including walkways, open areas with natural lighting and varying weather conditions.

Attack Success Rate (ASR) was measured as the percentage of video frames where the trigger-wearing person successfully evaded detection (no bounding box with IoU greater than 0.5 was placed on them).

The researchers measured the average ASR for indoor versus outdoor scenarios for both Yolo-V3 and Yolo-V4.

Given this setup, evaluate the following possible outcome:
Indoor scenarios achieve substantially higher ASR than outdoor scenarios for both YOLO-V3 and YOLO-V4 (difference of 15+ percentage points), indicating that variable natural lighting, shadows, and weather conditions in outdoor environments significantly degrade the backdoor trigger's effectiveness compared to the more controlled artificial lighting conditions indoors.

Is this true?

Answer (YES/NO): NO